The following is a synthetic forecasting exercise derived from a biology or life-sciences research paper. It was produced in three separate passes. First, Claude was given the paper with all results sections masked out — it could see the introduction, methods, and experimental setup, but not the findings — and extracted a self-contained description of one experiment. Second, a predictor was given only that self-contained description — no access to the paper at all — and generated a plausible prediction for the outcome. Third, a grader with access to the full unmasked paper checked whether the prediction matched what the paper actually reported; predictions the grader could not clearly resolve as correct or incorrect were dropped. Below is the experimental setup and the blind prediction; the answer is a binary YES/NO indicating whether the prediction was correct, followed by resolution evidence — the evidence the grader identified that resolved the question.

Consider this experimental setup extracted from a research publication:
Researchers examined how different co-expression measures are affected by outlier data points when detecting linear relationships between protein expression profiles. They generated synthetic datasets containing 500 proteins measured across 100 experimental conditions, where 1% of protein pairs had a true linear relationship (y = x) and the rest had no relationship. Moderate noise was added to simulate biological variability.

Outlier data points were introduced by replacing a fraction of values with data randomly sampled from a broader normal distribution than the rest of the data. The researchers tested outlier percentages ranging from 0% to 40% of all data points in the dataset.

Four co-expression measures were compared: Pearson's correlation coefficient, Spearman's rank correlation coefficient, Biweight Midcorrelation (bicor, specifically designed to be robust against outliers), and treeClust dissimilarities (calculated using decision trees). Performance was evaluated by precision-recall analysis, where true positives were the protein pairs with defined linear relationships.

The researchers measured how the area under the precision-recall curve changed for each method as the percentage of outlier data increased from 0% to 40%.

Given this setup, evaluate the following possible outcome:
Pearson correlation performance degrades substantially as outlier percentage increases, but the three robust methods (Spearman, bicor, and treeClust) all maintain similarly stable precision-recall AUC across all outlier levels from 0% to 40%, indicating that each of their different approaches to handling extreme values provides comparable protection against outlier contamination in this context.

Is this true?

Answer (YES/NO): NO